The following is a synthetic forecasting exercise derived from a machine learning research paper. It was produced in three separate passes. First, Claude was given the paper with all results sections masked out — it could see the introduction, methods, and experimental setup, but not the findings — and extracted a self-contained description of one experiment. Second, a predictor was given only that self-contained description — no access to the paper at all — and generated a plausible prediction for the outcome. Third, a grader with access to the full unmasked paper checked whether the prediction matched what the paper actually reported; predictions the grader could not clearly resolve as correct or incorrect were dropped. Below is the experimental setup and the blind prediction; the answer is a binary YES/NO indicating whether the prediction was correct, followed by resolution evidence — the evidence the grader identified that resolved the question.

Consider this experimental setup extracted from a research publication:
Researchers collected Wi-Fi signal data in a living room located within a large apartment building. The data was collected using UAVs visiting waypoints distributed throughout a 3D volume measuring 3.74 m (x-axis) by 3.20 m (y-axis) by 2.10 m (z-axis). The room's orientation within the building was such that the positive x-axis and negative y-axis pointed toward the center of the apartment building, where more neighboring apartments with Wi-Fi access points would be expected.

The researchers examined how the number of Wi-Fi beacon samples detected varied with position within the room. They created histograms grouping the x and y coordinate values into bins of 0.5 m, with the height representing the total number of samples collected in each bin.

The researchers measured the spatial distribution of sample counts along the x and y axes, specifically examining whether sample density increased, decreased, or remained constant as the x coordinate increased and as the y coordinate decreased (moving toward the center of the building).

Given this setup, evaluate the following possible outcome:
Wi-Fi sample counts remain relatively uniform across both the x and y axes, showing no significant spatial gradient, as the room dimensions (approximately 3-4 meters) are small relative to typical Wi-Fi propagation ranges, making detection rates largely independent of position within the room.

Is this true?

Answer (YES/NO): NO